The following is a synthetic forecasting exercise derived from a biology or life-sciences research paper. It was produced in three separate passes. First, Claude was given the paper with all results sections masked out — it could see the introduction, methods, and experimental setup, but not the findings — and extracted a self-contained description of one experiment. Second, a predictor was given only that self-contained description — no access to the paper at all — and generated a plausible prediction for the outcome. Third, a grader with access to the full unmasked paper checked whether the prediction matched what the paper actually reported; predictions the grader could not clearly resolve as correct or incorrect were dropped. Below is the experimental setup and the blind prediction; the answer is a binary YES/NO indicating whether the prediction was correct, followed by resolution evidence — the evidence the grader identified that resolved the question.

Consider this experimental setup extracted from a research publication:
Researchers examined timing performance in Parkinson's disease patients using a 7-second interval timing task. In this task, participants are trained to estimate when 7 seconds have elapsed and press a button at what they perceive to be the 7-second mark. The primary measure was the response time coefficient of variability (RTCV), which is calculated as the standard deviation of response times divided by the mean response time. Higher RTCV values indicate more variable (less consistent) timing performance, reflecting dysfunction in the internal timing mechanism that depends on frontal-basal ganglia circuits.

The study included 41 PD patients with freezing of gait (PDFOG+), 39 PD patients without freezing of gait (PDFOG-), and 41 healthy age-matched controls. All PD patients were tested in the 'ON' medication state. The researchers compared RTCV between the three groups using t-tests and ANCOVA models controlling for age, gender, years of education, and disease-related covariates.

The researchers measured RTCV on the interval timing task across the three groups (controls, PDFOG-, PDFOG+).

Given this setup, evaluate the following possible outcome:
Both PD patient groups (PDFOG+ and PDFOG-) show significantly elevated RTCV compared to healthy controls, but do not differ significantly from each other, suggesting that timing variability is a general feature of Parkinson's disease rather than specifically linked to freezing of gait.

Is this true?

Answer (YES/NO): NO